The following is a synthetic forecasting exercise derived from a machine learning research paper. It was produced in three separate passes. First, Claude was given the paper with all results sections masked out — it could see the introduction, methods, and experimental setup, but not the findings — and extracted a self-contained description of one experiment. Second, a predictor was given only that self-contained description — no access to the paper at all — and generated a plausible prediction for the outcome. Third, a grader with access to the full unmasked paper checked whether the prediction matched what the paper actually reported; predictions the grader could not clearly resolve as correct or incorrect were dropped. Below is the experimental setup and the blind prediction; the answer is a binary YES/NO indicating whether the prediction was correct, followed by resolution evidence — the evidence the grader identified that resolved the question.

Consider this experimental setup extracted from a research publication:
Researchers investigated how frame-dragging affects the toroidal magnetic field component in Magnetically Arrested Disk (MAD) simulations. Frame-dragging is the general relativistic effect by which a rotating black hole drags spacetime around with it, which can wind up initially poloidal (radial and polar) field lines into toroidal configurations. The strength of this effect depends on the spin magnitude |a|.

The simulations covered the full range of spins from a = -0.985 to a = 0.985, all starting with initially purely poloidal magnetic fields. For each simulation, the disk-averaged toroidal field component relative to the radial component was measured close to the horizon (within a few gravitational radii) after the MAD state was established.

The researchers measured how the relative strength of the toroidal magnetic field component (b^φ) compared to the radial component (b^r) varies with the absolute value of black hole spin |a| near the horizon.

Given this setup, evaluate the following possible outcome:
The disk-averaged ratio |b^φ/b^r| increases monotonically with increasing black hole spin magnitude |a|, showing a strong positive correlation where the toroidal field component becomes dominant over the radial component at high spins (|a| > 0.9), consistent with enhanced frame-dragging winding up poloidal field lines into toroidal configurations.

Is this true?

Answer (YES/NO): NO